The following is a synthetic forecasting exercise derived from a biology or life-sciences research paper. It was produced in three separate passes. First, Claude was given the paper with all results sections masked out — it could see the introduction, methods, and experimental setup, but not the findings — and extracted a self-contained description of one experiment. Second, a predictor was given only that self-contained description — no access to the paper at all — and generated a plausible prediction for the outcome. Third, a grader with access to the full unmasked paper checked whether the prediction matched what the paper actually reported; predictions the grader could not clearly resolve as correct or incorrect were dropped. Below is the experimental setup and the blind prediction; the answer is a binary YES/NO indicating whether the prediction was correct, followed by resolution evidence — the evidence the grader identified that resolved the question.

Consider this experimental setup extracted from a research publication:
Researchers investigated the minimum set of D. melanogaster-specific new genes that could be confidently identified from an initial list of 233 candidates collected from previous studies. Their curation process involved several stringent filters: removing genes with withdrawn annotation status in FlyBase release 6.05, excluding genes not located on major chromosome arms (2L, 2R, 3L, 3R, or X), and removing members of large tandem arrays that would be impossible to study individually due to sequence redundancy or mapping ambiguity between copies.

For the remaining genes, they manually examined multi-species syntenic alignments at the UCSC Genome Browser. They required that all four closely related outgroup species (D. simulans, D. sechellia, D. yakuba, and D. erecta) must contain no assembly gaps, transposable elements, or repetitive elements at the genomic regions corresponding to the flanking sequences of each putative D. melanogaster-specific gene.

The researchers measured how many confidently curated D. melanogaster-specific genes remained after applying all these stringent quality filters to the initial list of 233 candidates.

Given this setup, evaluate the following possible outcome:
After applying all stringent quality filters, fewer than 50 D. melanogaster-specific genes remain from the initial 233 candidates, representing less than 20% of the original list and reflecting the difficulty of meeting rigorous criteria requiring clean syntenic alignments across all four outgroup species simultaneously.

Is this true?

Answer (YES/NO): YES